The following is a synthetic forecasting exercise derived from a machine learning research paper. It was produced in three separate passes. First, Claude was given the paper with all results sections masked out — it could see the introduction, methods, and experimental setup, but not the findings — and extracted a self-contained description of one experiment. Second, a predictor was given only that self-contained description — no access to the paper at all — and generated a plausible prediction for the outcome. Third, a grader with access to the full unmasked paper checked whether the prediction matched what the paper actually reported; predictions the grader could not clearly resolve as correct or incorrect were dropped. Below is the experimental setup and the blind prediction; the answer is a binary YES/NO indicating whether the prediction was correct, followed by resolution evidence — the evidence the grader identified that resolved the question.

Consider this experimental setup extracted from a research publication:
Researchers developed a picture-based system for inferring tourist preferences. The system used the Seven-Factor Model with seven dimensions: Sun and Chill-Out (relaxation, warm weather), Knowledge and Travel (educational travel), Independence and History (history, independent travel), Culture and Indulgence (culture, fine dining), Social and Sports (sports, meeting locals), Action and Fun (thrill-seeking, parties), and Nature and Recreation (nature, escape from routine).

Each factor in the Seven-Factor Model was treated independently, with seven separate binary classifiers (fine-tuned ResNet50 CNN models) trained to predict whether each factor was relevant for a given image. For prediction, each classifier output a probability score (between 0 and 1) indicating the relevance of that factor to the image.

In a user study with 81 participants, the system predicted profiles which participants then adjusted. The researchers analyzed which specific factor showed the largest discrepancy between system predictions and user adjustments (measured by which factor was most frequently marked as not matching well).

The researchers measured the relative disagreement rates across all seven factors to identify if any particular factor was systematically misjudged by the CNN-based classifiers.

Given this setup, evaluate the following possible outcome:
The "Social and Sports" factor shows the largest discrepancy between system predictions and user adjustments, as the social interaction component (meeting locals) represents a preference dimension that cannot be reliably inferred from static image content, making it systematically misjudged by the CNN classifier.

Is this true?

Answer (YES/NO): NO